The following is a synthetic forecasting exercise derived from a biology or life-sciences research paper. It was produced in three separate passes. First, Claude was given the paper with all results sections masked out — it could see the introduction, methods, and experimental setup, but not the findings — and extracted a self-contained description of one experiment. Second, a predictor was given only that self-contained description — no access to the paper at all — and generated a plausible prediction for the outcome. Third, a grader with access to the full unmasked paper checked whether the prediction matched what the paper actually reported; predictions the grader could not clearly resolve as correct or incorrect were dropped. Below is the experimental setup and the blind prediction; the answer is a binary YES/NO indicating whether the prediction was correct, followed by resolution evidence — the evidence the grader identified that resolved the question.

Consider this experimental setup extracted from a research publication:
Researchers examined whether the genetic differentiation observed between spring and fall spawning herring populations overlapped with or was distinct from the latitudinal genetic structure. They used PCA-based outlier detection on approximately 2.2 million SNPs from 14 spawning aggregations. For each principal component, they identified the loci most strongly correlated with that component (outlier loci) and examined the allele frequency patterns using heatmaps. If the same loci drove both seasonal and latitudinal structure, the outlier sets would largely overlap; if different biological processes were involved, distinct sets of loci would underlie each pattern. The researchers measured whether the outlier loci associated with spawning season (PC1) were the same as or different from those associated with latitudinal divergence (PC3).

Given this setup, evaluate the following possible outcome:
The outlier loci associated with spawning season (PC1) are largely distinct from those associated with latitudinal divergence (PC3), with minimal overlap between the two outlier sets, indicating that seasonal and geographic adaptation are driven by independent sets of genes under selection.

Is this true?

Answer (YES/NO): YES